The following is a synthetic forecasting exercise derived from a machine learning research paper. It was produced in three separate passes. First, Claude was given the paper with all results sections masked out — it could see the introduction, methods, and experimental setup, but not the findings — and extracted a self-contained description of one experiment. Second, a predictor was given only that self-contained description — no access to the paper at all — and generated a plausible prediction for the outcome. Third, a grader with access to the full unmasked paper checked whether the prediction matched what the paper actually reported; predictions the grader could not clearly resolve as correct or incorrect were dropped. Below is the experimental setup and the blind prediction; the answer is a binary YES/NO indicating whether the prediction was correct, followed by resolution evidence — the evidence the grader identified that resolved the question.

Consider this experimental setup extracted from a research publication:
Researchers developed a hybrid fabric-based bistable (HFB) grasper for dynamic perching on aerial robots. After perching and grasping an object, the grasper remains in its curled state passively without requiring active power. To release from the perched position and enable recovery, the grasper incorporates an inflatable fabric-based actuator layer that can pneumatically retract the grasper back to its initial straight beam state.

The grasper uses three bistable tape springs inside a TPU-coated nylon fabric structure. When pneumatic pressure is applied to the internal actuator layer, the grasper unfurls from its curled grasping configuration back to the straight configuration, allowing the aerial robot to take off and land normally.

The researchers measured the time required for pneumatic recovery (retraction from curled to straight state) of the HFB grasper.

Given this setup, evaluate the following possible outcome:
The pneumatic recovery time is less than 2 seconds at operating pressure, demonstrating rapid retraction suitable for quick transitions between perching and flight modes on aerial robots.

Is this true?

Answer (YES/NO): NO